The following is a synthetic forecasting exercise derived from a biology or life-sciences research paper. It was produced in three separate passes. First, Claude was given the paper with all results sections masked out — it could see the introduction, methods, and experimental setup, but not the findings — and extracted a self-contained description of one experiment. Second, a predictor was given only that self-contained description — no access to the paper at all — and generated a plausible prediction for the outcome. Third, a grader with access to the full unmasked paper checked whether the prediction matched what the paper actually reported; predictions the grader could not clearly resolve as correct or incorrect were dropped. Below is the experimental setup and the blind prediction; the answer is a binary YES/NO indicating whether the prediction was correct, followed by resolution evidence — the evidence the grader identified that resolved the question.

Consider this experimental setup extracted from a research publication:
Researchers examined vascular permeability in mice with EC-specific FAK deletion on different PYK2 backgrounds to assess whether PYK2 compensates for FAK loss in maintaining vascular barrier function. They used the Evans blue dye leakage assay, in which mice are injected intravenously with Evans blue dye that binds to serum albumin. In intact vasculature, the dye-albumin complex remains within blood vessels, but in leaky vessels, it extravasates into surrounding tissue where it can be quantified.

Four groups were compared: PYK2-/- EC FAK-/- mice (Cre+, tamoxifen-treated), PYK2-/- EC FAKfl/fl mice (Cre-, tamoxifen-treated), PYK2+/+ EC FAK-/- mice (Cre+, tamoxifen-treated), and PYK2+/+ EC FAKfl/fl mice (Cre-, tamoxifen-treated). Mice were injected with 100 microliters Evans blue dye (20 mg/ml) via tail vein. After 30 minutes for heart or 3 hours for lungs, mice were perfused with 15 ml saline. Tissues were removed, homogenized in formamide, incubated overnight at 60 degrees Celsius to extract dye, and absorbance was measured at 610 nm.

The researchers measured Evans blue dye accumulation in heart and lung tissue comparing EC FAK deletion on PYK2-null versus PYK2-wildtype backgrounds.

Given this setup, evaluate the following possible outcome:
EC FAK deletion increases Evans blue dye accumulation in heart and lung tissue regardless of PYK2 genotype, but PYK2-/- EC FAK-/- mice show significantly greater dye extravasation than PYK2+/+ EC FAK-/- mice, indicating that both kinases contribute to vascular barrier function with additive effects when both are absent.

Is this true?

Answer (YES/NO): NO